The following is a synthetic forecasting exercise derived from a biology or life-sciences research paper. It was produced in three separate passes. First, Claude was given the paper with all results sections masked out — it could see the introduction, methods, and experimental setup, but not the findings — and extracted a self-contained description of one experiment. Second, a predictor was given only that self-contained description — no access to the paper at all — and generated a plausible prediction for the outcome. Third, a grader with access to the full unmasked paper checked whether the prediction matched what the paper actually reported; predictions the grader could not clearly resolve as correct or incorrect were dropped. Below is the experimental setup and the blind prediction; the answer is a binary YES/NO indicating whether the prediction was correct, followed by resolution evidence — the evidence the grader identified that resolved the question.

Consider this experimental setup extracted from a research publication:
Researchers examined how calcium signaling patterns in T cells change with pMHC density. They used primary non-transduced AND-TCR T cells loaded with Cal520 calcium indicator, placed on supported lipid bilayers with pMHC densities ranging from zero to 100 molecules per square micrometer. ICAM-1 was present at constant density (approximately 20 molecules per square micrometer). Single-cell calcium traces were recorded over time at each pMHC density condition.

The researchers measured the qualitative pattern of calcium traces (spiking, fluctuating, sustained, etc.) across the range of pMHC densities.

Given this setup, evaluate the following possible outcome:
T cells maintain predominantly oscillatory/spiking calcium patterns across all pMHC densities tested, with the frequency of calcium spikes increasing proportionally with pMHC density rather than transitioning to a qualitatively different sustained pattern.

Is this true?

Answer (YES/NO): NO